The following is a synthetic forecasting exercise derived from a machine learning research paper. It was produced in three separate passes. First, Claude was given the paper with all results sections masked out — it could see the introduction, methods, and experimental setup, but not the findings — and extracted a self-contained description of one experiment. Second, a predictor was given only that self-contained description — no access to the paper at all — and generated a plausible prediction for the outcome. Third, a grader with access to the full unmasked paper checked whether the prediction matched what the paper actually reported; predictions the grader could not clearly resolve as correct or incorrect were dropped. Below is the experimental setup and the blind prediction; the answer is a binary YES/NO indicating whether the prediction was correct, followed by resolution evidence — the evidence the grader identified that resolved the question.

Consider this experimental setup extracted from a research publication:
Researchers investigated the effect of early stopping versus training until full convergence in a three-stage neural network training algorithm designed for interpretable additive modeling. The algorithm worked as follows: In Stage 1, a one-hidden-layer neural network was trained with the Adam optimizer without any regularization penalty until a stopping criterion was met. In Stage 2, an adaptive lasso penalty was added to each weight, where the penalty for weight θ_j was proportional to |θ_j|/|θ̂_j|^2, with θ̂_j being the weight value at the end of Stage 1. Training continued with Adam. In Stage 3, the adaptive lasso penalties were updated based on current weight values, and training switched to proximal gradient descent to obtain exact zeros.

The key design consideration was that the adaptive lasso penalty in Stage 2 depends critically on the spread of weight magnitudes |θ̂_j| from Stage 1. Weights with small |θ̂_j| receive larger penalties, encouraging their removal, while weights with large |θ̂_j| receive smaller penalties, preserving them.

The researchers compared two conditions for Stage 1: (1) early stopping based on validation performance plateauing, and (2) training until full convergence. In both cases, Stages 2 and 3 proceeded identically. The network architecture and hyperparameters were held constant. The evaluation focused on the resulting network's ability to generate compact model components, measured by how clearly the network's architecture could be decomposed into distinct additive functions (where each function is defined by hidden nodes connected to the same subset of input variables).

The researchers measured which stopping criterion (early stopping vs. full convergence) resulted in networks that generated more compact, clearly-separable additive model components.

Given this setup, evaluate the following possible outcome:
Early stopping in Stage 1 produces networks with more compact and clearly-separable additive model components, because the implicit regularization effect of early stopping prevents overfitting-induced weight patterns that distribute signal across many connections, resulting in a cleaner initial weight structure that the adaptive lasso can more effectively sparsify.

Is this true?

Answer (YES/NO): NO